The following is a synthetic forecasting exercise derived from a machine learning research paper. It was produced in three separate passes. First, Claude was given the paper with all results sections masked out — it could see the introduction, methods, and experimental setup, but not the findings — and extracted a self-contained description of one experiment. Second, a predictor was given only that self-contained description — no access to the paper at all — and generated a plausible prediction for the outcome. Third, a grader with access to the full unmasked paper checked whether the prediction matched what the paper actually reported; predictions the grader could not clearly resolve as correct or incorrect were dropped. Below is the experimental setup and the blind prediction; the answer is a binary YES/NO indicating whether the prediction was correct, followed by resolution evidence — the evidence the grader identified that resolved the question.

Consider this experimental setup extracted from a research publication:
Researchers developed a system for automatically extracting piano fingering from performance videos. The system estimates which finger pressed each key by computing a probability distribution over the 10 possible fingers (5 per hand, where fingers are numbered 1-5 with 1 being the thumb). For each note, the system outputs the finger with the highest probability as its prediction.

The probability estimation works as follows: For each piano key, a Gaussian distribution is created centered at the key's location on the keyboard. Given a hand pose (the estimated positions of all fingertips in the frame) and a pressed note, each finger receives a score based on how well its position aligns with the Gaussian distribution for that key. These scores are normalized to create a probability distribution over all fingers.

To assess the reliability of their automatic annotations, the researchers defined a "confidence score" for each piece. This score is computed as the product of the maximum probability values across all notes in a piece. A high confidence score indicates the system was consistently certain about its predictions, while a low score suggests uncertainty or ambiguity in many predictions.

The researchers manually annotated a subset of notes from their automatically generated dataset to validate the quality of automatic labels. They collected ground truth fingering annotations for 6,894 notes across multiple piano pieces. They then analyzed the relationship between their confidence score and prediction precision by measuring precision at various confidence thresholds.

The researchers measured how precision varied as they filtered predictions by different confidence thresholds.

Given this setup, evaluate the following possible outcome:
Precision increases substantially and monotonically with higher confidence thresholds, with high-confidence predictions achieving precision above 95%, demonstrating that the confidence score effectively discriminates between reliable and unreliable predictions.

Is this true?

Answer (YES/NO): YES